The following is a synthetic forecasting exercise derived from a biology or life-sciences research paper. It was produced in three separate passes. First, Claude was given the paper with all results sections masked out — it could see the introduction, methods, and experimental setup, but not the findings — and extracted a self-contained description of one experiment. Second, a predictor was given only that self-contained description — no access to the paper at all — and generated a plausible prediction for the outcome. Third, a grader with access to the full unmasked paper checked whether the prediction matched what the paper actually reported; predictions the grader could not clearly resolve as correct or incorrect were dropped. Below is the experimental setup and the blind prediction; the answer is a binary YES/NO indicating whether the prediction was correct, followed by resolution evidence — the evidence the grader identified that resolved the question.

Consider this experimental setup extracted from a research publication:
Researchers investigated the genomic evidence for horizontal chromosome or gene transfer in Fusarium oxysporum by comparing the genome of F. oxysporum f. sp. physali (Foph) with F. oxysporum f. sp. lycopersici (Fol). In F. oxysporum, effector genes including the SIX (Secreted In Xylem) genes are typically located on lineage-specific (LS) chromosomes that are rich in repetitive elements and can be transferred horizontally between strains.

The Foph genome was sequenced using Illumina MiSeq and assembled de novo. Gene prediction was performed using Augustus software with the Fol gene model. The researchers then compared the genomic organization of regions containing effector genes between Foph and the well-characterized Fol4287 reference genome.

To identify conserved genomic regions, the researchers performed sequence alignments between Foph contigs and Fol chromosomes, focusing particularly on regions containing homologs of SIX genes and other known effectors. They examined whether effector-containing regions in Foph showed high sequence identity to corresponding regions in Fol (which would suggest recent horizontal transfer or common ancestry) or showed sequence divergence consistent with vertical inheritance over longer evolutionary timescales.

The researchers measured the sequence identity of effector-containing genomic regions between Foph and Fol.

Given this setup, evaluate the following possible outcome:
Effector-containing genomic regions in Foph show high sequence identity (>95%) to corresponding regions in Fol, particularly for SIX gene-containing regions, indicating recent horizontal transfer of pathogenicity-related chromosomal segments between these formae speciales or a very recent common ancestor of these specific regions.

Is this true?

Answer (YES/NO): NO